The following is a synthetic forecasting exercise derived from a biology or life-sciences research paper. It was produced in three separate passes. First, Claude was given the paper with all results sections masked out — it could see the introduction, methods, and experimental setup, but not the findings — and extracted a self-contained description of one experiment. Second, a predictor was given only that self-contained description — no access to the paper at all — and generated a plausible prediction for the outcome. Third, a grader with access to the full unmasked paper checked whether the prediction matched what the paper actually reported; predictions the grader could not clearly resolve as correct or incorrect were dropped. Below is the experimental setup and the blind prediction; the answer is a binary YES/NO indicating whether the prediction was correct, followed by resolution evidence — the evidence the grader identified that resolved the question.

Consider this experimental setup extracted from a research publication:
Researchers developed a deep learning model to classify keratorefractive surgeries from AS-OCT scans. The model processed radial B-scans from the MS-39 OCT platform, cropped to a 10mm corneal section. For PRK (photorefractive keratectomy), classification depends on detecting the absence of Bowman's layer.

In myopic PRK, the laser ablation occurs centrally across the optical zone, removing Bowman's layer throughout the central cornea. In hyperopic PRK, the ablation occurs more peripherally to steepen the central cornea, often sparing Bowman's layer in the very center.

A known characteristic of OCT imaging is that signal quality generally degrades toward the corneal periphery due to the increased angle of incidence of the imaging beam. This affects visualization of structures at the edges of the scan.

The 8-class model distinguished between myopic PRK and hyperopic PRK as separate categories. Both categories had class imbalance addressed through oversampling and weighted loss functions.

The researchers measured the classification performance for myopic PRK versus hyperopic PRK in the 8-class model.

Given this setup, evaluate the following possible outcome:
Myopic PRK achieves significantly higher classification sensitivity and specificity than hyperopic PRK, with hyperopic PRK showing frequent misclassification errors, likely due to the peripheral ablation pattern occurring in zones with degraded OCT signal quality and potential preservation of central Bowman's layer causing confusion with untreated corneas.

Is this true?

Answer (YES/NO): NO